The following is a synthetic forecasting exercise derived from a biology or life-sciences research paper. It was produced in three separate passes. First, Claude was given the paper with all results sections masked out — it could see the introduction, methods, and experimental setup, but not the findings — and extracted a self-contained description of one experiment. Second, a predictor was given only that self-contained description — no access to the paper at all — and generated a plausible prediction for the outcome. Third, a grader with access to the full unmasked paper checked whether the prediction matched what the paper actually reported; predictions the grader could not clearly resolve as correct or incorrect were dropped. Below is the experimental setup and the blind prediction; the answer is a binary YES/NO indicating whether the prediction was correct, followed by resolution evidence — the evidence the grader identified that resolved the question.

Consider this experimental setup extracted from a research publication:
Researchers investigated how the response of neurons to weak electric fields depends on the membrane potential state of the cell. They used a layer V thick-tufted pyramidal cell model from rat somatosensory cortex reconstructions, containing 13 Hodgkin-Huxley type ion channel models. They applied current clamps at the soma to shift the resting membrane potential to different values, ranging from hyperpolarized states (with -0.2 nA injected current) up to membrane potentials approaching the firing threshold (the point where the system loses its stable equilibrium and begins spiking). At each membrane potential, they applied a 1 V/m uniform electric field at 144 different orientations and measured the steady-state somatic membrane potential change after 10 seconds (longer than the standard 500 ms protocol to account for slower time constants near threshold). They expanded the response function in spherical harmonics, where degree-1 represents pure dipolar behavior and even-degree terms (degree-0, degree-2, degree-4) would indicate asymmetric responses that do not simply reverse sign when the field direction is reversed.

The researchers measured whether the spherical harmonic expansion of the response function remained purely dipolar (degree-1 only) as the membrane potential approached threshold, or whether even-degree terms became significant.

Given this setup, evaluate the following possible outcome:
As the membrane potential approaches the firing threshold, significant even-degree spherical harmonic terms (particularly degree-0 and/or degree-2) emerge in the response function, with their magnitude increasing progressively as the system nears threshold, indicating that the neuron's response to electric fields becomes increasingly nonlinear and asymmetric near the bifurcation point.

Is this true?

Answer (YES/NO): YES